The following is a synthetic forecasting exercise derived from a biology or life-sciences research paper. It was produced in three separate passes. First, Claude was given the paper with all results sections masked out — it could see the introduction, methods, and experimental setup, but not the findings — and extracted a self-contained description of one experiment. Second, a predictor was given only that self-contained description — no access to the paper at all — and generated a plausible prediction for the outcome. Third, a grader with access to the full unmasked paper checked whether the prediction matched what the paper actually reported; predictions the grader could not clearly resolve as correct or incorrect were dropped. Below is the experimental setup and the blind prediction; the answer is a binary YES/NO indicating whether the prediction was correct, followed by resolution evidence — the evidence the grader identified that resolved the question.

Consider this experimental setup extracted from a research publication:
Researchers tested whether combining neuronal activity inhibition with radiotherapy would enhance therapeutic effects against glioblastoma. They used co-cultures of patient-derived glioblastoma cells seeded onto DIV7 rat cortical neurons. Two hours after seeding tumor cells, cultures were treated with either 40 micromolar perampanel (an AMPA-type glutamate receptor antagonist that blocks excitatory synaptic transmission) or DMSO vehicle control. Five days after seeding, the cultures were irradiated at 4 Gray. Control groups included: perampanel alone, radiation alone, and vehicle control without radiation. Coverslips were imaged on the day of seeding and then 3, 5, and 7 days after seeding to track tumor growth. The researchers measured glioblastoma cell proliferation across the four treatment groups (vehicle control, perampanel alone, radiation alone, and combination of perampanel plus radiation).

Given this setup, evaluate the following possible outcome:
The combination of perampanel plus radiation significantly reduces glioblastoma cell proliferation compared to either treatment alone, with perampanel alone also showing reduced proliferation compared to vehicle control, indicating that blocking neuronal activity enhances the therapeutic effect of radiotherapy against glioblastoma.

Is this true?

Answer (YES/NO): NO